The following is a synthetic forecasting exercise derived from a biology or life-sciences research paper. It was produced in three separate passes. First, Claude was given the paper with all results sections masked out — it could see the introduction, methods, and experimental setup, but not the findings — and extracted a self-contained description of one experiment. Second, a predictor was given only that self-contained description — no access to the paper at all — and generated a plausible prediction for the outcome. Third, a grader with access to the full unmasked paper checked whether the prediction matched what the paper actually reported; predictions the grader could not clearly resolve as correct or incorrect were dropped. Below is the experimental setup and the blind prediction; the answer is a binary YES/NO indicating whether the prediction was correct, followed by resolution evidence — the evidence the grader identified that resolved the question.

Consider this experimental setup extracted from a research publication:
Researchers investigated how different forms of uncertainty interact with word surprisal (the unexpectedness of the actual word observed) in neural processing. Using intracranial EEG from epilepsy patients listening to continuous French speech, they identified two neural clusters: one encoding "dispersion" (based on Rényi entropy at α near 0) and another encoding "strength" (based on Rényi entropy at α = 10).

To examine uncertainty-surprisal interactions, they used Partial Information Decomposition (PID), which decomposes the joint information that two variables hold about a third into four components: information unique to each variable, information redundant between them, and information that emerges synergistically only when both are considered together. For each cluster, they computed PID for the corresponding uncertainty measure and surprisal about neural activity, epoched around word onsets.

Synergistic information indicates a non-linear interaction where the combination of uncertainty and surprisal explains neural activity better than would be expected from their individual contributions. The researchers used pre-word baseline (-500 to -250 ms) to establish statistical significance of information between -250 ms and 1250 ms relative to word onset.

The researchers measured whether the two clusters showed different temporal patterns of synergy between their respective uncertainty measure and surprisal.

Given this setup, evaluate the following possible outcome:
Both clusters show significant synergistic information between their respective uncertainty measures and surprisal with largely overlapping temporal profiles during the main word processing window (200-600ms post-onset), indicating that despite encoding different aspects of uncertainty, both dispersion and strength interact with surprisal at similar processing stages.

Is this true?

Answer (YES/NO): NO